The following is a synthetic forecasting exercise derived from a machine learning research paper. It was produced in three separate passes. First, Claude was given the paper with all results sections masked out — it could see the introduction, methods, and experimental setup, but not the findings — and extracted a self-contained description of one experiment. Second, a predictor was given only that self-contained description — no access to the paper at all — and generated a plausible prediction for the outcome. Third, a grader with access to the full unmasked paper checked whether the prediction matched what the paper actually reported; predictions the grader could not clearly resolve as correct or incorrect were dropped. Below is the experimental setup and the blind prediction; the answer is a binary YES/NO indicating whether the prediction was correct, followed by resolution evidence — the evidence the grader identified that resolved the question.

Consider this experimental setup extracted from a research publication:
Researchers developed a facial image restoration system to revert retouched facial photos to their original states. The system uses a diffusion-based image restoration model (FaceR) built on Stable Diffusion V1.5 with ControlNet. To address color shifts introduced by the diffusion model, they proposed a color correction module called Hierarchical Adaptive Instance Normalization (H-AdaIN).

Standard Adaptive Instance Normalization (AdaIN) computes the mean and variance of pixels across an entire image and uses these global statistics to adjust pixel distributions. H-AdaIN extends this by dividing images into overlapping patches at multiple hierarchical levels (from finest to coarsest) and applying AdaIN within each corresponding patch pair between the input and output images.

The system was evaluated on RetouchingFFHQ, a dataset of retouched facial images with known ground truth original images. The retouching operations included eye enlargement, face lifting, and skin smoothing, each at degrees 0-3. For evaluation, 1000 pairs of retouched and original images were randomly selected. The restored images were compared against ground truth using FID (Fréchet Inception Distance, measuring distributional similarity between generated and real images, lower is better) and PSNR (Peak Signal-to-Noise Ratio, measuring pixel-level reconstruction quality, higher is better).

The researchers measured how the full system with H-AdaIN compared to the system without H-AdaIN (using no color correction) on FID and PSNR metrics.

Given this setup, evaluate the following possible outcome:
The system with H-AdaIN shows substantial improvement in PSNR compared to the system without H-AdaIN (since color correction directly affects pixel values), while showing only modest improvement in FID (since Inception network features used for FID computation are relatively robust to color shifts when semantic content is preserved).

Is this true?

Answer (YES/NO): NO